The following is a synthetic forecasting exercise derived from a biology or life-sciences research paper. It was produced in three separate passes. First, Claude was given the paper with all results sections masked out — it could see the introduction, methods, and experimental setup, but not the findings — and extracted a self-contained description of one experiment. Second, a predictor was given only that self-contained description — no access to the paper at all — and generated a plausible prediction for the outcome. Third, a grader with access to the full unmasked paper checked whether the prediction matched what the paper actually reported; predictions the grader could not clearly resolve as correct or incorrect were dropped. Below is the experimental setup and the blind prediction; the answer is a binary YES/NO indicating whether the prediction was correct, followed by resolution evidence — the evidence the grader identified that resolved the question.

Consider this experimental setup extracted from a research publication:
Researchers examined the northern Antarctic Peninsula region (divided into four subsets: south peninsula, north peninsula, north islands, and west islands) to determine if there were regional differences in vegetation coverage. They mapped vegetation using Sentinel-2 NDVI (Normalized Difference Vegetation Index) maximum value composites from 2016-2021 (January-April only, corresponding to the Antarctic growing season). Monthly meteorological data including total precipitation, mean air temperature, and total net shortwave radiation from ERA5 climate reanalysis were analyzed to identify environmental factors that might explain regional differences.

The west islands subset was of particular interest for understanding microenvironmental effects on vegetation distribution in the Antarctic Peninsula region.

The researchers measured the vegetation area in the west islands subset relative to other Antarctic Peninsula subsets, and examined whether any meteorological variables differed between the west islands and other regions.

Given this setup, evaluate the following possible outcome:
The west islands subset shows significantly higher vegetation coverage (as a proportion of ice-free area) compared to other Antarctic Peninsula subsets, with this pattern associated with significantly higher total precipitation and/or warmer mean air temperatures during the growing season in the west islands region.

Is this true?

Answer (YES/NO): NO